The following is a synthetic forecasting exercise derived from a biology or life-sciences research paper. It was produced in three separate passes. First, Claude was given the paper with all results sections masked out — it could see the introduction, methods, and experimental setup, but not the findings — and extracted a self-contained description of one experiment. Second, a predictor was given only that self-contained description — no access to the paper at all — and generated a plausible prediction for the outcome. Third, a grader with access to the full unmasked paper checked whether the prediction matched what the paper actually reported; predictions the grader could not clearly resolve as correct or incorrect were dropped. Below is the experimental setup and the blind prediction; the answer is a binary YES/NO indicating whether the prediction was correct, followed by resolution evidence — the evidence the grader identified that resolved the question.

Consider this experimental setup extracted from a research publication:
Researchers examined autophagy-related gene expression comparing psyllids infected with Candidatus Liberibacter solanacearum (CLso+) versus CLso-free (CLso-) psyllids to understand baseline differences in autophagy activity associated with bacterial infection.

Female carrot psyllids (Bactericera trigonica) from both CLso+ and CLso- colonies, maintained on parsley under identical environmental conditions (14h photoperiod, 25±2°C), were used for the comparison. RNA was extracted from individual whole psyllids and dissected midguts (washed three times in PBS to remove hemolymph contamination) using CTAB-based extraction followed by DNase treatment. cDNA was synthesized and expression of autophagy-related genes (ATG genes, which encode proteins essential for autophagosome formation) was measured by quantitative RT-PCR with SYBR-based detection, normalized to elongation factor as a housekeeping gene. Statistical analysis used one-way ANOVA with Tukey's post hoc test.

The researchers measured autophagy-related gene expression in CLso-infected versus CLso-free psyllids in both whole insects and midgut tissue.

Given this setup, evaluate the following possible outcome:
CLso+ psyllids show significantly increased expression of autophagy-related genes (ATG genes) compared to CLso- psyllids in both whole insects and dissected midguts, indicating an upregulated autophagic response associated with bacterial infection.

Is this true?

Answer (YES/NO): YES